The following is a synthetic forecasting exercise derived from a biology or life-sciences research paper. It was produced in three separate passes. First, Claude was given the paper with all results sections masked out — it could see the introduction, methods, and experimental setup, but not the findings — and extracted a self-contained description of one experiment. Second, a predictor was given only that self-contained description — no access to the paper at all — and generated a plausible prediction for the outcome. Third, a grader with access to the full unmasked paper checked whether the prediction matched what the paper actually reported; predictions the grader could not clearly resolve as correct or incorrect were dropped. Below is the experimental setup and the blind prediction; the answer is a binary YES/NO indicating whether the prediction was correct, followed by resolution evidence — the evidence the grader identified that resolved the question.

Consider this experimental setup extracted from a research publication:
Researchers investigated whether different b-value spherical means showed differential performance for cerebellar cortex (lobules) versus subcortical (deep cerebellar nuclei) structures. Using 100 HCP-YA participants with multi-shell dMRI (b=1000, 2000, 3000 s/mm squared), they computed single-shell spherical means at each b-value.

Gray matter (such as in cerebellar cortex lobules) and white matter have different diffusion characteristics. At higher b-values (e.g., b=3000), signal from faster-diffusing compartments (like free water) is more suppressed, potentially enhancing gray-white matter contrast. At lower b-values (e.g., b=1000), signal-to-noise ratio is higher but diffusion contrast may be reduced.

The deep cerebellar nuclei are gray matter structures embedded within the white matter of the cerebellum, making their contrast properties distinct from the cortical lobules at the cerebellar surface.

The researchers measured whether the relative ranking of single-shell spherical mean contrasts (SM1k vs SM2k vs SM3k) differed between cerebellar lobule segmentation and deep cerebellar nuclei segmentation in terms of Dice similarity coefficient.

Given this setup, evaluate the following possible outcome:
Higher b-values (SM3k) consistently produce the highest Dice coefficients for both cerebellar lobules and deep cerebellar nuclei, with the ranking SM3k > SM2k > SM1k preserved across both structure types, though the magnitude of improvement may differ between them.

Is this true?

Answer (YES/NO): NO